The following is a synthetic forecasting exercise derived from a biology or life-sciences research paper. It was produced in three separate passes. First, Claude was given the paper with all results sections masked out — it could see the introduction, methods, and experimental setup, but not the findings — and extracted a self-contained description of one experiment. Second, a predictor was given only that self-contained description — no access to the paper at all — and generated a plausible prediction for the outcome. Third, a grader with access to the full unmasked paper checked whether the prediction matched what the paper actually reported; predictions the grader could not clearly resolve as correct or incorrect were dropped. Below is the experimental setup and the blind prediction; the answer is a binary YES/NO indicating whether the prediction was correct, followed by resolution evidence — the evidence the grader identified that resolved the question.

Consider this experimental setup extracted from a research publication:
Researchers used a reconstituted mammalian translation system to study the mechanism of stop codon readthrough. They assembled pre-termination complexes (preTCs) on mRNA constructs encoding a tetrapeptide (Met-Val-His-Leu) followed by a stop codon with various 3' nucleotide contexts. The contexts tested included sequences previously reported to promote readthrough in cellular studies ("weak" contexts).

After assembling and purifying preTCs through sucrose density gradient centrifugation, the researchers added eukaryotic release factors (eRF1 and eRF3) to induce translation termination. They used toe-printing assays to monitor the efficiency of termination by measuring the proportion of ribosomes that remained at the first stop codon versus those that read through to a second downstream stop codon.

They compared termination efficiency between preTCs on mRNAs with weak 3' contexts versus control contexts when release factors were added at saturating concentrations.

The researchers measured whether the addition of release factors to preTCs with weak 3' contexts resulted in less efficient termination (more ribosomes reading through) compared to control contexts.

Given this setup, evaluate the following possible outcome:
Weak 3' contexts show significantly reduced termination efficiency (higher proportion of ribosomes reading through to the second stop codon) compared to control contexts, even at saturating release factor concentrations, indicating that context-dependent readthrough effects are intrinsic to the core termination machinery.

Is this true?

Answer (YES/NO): NO